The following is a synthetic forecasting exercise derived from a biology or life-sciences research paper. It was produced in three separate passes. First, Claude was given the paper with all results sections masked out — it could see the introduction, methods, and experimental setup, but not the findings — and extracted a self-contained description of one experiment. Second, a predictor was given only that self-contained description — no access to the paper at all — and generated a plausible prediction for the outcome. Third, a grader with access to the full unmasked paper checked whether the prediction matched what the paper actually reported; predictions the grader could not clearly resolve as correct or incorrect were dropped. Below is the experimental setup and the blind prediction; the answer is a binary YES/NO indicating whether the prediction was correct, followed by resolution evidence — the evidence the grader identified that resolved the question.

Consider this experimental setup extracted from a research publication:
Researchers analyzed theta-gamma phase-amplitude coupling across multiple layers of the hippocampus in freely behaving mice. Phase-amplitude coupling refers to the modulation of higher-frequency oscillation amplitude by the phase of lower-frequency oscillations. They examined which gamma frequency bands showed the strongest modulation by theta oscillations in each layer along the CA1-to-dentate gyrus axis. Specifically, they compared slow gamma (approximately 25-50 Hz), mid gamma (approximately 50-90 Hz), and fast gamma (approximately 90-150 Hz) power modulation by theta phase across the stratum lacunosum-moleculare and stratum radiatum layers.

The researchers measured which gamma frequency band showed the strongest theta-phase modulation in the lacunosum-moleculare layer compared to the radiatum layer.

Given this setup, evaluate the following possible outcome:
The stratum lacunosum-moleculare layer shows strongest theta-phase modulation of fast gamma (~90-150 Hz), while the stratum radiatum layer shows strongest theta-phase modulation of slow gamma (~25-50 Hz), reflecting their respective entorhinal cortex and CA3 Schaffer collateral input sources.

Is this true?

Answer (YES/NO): NO